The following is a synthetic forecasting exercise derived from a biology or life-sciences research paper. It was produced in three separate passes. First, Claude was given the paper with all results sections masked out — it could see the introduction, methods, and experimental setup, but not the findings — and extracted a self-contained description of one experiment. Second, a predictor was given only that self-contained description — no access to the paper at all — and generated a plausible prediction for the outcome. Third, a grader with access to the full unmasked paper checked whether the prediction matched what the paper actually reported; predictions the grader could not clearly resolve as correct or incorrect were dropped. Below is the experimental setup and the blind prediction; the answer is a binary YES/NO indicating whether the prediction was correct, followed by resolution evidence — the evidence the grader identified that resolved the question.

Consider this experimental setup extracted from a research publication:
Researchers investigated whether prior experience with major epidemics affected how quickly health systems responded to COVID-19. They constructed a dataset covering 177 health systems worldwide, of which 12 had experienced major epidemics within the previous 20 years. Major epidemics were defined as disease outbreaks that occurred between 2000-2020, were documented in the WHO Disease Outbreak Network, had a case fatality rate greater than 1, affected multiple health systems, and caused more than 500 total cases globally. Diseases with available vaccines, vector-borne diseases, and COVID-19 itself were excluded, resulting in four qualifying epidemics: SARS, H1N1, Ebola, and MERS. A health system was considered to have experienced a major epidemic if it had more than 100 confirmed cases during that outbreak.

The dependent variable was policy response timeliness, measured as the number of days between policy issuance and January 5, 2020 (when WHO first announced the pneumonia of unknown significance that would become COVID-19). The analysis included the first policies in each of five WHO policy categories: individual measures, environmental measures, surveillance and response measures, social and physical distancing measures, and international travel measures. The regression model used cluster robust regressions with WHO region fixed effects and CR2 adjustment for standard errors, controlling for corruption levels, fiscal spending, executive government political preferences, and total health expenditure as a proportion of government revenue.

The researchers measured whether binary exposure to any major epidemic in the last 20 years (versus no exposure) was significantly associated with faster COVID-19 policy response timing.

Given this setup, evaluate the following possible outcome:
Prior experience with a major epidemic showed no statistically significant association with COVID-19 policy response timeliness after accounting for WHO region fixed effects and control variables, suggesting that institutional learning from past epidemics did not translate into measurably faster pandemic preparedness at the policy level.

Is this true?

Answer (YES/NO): NO